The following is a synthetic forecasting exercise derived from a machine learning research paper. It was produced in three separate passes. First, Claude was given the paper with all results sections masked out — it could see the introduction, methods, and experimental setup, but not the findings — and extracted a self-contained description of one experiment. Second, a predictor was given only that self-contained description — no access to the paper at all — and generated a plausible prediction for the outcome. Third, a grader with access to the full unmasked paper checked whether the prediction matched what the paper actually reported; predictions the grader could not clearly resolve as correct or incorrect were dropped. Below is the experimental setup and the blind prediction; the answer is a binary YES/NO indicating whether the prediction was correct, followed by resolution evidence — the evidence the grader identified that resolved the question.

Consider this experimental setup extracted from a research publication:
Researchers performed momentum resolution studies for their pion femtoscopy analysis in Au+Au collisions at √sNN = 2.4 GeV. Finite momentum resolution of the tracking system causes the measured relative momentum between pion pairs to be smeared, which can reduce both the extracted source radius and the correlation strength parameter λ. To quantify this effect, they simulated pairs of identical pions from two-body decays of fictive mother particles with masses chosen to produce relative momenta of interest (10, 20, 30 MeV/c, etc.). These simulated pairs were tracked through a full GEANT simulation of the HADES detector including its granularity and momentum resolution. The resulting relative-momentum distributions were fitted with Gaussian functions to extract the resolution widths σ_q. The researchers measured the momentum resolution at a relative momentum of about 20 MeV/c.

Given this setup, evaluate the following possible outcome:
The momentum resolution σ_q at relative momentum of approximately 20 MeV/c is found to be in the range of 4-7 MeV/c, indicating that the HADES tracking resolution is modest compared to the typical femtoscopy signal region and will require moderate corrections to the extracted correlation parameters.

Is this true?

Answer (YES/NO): NO